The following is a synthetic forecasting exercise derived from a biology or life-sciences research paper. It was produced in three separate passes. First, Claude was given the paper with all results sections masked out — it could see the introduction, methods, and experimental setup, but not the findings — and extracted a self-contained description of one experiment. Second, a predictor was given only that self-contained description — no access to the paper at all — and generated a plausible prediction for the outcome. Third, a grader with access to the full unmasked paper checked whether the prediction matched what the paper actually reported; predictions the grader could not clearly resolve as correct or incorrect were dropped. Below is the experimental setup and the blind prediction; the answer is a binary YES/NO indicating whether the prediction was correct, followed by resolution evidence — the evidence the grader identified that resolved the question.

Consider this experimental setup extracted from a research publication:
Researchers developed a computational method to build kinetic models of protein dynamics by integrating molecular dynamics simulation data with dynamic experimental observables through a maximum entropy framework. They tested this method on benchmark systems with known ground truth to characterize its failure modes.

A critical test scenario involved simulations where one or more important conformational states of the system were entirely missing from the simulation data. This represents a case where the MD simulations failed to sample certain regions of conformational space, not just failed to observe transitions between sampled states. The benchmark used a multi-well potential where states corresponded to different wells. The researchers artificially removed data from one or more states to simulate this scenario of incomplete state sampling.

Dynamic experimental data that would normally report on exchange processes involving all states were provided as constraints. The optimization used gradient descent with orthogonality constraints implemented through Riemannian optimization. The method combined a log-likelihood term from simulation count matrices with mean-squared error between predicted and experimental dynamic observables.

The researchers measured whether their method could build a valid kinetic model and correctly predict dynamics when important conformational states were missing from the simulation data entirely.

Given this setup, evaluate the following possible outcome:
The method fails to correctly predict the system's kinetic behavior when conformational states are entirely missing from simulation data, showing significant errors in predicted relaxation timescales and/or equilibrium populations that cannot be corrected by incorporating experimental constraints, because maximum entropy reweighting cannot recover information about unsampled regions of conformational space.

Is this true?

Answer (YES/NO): YES